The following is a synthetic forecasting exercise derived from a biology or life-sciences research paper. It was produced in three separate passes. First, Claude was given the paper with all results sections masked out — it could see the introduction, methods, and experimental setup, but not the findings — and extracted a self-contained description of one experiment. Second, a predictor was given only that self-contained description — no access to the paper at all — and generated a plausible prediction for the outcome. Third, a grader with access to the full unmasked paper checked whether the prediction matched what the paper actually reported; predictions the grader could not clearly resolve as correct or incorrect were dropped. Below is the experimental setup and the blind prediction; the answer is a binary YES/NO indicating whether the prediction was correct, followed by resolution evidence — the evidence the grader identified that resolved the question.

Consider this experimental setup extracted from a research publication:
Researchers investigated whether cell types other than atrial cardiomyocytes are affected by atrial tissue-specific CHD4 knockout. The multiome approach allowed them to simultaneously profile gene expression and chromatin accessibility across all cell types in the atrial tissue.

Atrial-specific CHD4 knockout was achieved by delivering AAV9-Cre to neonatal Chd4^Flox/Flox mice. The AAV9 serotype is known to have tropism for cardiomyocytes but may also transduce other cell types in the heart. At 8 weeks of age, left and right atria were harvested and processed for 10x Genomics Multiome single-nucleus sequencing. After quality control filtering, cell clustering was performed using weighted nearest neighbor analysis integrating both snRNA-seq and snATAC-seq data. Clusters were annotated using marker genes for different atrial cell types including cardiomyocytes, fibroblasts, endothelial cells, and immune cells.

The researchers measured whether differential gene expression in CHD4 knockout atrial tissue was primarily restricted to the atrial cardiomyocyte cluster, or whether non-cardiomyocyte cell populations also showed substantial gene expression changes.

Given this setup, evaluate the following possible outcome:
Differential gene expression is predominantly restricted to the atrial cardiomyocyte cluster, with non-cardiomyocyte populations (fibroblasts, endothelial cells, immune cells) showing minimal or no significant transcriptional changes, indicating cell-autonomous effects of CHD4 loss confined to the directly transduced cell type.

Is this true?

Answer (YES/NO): NO